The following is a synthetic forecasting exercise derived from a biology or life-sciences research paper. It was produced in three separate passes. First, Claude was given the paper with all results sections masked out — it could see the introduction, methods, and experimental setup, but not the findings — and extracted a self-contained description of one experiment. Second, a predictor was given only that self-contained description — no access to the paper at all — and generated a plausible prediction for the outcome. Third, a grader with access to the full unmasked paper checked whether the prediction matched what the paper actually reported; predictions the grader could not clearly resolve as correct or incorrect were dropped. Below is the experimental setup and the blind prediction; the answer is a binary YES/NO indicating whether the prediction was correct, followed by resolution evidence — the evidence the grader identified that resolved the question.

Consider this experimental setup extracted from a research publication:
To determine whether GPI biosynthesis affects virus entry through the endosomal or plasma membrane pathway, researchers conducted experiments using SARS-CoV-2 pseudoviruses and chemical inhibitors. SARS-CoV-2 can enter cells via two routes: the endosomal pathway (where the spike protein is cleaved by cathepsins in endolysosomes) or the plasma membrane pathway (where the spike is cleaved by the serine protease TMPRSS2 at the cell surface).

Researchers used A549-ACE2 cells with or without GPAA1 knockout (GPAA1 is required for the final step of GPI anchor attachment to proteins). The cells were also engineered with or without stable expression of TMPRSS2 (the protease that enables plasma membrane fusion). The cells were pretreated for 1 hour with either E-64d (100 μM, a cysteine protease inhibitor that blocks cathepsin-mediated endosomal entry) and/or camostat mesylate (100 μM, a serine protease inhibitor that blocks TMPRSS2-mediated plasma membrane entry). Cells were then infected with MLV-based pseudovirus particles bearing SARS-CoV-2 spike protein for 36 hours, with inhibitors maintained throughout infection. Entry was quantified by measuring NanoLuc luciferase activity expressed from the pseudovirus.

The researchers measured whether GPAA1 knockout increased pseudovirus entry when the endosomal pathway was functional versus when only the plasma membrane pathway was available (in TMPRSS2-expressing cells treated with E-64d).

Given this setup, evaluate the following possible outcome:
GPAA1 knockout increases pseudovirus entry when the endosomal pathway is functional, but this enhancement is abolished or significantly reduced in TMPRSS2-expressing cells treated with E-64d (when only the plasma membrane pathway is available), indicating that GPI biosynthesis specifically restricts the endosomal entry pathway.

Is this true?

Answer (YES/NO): NO